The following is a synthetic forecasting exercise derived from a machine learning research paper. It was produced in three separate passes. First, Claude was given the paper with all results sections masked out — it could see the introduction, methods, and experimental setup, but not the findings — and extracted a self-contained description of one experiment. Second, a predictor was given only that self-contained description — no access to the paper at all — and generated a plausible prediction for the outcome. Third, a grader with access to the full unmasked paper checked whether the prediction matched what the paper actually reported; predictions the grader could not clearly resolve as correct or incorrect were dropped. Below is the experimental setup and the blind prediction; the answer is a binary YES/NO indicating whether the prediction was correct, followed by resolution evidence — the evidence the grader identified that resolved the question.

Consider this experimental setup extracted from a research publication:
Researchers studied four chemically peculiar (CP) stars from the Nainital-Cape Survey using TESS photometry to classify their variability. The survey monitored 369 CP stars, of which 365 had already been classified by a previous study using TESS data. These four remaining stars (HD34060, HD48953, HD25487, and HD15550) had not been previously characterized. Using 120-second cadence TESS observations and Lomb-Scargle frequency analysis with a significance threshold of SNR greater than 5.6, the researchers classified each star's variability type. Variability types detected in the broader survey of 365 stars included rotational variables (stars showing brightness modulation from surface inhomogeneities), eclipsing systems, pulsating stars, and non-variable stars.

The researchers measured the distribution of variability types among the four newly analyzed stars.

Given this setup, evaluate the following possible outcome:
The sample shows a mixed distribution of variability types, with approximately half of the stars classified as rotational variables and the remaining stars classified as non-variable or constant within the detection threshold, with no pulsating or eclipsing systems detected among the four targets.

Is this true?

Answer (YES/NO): NO